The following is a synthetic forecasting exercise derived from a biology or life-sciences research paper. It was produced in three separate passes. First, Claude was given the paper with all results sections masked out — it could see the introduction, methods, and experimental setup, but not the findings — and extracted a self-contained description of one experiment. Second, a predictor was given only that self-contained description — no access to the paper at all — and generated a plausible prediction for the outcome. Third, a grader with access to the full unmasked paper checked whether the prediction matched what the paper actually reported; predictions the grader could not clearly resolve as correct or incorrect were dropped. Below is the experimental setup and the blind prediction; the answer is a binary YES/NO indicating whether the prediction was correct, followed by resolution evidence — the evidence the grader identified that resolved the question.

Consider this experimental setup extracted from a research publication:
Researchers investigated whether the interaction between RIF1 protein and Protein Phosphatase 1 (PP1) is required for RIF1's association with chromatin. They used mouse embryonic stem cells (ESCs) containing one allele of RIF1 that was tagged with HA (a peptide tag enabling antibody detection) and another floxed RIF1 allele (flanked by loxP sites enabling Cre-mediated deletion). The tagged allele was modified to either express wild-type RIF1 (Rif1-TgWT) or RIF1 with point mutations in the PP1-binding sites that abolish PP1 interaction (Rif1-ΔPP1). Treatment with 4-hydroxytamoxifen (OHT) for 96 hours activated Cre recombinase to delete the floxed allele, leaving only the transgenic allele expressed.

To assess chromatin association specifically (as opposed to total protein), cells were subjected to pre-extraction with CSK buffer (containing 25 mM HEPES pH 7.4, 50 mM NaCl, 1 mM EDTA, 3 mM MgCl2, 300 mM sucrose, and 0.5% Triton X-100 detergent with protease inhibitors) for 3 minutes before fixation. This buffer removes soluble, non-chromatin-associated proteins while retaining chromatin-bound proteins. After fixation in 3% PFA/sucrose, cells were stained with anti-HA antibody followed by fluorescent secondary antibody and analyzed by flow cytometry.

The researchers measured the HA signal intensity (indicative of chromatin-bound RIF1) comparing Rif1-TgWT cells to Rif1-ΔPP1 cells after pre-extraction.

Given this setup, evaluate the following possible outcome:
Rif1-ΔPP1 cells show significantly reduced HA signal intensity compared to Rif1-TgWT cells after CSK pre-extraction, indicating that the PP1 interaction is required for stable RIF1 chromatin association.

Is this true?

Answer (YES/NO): NO